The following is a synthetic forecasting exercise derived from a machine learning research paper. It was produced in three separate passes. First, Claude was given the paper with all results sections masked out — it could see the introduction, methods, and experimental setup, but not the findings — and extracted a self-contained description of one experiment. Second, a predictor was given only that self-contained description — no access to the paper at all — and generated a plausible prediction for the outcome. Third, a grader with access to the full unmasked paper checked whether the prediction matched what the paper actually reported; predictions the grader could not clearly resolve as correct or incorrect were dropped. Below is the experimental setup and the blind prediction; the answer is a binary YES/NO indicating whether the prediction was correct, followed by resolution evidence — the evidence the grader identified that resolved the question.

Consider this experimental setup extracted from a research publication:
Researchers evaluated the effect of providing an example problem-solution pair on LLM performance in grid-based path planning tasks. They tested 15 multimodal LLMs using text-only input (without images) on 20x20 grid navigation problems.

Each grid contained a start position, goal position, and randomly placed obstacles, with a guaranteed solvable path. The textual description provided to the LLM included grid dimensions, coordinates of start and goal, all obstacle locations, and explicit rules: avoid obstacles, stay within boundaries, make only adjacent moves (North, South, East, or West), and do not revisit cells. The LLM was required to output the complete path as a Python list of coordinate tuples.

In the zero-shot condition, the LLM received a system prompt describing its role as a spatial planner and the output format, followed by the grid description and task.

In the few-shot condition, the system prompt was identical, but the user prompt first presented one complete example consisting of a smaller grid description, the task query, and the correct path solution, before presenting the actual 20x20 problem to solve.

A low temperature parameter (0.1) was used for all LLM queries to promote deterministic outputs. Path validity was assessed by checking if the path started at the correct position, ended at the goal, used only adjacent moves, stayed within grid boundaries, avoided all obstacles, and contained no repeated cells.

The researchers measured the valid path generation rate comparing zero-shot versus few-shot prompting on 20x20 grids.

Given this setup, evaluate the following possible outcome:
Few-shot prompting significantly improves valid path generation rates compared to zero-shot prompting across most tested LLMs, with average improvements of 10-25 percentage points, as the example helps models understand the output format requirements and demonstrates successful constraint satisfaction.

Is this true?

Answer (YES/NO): NO